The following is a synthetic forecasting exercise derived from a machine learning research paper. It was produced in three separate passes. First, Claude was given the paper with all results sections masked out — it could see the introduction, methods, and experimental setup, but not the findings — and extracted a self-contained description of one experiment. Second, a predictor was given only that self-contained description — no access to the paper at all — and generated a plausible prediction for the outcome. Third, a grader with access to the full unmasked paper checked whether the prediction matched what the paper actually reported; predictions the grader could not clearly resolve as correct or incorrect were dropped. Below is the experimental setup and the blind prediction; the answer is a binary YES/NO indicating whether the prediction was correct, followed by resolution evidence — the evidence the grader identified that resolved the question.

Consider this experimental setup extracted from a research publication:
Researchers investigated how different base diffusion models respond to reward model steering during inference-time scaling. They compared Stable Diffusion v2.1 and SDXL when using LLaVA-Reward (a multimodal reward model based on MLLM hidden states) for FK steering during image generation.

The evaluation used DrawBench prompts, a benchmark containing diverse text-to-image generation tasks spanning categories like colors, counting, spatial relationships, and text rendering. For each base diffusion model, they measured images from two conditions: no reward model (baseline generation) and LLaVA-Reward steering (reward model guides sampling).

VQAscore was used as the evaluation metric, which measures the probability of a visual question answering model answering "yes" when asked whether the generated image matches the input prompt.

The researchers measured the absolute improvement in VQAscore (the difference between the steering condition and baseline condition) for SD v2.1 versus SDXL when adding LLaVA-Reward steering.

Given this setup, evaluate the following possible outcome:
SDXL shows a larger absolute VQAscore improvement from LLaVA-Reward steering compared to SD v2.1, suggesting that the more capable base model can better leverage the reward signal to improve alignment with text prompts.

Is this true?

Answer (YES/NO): NO